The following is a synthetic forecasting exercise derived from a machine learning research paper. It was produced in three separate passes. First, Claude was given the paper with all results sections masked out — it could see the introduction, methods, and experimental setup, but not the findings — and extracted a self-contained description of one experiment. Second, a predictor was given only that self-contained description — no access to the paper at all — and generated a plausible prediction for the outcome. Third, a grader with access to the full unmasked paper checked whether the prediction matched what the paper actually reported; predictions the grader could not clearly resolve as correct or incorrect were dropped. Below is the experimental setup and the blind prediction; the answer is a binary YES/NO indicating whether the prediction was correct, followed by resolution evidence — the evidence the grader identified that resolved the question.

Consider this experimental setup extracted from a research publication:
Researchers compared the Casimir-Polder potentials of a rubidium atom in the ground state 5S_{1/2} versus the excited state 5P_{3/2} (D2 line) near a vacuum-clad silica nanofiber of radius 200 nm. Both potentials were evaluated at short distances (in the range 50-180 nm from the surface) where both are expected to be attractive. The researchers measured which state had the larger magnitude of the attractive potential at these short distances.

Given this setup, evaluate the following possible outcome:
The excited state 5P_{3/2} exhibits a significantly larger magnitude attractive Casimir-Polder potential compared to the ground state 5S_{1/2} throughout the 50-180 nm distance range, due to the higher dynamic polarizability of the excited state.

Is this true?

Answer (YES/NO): YES